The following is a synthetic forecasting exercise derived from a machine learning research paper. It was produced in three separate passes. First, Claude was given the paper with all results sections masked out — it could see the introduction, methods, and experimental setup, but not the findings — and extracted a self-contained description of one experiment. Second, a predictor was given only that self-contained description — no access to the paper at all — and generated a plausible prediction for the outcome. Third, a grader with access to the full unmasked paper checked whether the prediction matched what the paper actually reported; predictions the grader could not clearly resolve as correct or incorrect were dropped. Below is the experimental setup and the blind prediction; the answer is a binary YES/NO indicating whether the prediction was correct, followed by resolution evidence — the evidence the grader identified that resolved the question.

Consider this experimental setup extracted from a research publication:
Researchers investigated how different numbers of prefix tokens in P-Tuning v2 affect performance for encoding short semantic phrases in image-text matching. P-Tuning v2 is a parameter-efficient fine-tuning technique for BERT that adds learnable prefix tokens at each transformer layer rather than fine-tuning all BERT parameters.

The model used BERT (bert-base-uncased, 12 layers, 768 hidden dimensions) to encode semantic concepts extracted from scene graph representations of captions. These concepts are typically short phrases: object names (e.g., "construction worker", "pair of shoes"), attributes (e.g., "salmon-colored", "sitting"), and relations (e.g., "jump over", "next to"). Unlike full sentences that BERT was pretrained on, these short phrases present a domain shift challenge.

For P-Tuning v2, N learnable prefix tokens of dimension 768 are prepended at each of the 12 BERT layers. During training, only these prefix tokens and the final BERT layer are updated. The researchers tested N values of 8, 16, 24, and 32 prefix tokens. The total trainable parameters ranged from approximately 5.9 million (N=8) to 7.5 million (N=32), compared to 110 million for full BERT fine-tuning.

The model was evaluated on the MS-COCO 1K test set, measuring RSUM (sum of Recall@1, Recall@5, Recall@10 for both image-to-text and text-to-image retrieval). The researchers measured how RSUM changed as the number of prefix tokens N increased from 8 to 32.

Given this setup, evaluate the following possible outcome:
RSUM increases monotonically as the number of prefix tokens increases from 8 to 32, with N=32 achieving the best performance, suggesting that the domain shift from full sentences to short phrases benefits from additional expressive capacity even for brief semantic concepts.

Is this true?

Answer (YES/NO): NO